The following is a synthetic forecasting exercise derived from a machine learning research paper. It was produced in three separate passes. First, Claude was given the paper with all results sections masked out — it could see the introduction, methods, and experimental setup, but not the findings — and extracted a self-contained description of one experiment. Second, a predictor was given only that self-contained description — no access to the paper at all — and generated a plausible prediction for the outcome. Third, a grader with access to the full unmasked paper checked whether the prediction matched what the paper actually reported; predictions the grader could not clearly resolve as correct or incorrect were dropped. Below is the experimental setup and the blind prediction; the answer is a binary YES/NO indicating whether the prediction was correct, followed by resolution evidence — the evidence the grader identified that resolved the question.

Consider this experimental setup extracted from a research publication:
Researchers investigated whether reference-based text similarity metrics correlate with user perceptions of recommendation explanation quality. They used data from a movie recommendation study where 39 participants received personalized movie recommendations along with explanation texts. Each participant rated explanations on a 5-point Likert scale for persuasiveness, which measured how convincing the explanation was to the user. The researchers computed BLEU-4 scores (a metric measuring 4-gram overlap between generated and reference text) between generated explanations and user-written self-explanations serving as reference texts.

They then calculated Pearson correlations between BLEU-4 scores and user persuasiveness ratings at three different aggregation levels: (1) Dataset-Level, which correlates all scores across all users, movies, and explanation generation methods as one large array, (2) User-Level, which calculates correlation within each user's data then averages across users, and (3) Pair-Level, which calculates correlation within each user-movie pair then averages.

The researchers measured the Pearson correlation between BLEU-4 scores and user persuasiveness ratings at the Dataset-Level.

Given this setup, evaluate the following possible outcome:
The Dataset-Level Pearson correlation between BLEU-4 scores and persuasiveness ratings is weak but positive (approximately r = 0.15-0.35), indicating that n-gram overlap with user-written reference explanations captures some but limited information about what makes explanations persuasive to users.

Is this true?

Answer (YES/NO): NO